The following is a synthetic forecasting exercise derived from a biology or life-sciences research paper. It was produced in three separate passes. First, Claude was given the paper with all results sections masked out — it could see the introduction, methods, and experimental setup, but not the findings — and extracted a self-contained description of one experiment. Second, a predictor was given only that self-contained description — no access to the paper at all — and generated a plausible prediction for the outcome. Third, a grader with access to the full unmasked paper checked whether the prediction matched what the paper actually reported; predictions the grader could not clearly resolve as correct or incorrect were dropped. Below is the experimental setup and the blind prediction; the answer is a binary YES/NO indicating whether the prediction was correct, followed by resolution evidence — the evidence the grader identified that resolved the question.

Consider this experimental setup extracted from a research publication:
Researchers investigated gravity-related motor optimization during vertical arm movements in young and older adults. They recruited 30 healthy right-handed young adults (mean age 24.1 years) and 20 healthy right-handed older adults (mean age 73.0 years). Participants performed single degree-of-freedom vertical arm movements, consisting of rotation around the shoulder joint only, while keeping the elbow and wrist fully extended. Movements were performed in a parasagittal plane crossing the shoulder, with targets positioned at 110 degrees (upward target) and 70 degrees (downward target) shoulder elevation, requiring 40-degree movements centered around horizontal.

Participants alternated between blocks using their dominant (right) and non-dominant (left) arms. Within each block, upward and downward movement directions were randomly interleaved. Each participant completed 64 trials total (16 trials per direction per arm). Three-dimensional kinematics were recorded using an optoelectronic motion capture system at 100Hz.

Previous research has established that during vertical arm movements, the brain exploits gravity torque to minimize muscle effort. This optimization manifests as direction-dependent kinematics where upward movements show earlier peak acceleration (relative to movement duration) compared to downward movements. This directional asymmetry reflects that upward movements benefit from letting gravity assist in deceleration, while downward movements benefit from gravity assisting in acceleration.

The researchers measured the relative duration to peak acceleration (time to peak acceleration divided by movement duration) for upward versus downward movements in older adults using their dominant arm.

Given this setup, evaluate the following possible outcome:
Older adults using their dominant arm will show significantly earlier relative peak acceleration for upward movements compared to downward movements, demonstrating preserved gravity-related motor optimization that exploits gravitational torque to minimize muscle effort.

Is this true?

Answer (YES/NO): YES